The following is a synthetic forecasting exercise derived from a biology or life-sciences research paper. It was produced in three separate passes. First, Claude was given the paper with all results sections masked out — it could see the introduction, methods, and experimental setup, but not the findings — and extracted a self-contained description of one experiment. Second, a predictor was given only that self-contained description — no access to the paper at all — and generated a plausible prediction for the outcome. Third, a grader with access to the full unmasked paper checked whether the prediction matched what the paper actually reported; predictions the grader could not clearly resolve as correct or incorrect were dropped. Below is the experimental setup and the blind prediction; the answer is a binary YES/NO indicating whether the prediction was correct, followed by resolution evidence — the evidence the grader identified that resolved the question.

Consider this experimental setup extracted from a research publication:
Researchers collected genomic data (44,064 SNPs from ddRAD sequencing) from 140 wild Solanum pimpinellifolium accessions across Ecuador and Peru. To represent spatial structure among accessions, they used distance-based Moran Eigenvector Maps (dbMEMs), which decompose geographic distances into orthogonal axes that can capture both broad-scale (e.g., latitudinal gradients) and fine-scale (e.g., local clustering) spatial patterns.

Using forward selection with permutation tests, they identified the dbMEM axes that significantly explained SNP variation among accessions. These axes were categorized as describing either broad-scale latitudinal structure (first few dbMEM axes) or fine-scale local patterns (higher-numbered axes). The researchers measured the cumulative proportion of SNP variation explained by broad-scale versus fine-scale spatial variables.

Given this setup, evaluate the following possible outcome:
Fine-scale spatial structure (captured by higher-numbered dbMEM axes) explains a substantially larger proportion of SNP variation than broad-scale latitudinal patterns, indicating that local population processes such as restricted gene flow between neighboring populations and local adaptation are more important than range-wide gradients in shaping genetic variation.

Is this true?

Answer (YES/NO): NO